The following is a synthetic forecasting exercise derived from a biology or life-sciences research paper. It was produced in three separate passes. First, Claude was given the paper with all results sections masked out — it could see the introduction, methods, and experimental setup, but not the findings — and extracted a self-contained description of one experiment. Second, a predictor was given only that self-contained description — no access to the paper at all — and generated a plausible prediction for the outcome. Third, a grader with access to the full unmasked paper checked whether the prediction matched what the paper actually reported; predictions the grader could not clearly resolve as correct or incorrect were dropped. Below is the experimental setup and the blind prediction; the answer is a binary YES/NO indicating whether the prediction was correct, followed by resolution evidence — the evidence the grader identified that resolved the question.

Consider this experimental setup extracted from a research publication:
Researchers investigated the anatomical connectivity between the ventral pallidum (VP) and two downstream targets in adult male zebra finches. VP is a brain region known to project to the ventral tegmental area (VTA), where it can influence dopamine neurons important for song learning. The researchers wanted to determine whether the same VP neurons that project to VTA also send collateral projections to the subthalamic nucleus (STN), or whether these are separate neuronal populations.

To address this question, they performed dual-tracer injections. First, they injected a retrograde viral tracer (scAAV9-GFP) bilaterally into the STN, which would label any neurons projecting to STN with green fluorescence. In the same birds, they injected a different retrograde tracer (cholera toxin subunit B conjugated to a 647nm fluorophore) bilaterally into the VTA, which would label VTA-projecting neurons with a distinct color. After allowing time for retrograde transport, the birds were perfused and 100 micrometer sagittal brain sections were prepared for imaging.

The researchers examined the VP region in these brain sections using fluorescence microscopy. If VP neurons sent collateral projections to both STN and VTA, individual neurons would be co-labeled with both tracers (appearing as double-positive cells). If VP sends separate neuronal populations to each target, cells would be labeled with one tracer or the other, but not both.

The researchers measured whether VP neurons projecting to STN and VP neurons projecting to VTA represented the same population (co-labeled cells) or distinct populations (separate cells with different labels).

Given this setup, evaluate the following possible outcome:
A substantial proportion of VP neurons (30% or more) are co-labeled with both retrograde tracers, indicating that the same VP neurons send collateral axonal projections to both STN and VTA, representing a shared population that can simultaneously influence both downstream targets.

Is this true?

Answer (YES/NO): NO